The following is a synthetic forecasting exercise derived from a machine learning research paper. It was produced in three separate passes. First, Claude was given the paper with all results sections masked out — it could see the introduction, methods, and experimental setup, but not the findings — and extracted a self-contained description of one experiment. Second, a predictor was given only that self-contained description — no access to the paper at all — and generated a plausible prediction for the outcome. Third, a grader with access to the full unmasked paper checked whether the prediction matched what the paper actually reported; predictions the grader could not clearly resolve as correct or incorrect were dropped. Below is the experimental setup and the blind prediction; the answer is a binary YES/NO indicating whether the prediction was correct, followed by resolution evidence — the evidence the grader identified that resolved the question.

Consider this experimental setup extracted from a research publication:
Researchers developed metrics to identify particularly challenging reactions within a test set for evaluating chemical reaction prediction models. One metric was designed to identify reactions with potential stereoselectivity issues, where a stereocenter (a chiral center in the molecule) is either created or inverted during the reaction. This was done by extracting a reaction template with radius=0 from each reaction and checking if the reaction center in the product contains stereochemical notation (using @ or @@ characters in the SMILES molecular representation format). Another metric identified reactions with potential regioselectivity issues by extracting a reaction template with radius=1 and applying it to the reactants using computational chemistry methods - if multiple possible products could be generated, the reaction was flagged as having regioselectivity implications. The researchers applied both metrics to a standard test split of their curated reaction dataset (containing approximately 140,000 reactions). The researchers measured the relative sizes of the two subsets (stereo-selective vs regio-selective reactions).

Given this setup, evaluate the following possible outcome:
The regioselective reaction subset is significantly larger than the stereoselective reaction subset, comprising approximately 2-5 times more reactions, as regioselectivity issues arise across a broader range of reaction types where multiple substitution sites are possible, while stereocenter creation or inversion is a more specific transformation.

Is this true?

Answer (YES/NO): NO